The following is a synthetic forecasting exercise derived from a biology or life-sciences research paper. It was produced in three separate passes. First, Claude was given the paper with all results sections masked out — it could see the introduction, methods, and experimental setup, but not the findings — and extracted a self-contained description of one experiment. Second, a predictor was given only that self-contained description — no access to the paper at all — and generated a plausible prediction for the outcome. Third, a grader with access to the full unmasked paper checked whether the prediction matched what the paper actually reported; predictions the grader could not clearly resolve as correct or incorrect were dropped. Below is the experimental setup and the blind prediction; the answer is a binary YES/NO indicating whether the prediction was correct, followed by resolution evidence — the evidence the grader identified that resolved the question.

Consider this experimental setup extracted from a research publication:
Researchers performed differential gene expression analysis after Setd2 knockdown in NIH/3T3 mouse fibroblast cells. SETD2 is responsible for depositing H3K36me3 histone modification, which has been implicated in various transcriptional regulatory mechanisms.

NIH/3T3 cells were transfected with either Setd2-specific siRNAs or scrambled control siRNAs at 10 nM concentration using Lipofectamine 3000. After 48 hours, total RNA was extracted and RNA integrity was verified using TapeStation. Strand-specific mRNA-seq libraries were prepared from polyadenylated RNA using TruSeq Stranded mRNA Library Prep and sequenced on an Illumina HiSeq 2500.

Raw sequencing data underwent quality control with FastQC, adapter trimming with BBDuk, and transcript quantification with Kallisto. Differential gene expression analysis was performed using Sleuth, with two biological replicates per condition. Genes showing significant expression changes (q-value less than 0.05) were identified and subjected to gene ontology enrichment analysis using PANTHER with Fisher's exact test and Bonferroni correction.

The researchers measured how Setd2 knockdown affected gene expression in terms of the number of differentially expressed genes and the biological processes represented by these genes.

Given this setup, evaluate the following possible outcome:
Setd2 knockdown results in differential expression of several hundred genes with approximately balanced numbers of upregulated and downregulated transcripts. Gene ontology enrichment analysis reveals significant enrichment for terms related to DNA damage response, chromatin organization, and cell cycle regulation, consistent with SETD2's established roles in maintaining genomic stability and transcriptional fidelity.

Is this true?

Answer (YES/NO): NO